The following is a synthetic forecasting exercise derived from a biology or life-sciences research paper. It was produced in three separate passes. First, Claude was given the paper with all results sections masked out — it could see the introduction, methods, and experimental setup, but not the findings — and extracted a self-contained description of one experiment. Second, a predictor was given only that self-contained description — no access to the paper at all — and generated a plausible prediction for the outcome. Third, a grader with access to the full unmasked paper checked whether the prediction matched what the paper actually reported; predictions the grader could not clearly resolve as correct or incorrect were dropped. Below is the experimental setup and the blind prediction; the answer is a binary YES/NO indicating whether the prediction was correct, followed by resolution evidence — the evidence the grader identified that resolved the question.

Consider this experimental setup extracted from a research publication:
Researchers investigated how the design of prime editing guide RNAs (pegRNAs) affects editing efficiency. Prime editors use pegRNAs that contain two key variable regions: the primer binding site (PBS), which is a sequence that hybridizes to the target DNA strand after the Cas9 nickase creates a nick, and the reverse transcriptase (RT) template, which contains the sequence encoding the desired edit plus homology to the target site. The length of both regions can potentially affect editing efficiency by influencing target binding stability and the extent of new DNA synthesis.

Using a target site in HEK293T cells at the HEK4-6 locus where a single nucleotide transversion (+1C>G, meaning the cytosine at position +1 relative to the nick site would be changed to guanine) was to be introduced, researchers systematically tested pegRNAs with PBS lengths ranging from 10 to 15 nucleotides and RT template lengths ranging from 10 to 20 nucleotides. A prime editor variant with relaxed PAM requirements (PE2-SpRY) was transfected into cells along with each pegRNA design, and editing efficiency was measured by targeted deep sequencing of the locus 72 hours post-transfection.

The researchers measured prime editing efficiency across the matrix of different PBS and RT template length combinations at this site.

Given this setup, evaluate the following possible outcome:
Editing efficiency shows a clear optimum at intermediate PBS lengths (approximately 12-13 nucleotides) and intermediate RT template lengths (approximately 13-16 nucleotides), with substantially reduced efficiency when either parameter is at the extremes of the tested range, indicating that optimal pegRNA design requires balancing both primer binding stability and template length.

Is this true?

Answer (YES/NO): NO